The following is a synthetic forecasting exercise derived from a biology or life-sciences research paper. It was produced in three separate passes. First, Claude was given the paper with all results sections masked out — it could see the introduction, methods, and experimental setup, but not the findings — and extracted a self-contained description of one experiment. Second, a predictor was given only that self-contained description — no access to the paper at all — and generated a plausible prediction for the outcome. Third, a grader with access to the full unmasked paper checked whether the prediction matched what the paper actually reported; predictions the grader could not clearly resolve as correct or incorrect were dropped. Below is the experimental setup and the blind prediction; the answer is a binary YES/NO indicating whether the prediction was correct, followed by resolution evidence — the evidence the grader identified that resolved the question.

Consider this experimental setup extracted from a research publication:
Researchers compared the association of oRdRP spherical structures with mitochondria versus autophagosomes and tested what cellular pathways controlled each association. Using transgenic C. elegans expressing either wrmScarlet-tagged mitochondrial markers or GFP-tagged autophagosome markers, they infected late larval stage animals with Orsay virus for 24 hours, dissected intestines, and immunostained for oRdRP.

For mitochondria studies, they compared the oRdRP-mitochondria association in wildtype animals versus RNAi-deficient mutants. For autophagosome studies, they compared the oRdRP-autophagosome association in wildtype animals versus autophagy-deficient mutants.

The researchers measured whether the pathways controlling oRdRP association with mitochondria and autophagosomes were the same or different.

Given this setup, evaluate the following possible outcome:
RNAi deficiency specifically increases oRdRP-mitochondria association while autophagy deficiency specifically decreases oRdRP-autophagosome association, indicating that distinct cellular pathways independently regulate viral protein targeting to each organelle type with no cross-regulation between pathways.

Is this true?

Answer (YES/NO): NO